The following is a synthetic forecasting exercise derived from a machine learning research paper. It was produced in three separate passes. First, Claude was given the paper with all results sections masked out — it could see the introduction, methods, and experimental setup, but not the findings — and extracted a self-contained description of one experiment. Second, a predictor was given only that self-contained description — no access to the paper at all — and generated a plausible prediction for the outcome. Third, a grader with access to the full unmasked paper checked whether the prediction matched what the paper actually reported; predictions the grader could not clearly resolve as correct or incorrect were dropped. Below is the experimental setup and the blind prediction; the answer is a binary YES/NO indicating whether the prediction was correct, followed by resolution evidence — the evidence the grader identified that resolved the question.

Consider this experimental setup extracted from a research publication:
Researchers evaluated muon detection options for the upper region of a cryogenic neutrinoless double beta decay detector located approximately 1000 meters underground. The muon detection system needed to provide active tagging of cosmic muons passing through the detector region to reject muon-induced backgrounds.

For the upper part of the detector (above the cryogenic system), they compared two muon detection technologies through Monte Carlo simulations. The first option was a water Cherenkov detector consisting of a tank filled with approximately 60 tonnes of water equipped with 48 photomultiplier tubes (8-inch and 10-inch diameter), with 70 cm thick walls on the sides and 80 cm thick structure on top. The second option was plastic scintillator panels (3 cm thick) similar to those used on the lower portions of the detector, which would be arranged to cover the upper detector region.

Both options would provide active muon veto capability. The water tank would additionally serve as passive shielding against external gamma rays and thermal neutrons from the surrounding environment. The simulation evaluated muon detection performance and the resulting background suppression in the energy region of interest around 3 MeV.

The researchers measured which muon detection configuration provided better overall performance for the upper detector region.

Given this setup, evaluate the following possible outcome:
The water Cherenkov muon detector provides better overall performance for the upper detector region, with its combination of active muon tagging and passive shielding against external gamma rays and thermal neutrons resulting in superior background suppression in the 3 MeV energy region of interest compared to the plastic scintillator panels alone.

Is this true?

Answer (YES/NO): YES